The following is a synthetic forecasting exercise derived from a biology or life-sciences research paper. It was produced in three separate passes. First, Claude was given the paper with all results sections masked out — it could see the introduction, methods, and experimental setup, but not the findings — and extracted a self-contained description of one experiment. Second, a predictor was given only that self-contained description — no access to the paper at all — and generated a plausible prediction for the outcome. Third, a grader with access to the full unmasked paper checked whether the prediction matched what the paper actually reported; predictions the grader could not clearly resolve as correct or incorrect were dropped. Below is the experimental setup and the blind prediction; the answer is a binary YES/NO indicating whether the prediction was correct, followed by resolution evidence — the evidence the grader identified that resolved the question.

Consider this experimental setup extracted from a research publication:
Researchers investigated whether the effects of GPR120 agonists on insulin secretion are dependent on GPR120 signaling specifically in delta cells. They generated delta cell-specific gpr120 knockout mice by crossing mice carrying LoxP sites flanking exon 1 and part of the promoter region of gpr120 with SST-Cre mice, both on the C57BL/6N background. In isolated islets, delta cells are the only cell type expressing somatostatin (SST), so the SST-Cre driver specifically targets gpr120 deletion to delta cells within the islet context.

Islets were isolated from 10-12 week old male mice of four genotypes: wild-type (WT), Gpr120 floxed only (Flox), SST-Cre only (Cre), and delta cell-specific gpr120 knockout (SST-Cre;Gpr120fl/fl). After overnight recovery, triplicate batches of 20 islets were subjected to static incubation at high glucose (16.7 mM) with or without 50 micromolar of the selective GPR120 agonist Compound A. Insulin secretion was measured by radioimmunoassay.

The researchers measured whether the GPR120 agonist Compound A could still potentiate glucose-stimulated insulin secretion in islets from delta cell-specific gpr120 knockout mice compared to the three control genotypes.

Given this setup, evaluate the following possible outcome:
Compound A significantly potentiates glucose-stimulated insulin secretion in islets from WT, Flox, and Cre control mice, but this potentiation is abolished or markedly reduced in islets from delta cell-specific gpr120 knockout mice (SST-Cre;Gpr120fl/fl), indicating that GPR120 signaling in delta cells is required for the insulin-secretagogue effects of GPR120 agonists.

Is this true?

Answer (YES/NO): YES